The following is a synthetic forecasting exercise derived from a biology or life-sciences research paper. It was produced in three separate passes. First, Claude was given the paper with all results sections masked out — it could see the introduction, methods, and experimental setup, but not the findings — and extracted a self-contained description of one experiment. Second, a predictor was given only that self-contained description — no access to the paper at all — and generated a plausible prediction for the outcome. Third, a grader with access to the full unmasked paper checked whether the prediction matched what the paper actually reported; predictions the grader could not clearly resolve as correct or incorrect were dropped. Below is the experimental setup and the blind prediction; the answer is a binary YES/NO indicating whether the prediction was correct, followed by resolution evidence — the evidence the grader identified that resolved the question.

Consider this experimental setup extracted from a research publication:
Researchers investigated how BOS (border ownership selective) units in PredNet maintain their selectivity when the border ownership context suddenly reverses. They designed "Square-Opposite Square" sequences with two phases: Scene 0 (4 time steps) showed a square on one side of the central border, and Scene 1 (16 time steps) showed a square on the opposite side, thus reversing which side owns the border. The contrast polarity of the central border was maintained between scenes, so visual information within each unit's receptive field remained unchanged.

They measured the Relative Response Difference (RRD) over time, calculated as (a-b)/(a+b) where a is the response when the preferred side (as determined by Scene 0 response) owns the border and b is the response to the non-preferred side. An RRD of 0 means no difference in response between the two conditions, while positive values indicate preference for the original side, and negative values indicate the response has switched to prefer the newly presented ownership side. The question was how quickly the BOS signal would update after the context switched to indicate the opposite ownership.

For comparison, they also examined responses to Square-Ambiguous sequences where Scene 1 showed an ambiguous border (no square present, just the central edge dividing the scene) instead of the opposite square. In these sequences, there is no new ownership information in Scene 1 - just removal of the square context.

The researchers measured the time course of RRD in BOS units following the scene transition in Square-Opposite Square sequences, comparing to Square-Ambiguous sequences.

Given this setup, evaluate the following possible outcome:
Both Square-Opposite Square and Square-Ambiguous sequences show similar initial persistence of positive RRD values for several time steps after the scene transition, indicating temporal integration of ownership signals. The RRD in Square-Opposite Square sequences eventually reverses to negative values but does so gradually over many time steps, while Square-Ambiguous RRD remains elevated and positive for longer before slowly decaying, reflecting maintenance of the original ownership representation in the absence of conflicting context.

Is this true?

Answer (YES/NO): NO